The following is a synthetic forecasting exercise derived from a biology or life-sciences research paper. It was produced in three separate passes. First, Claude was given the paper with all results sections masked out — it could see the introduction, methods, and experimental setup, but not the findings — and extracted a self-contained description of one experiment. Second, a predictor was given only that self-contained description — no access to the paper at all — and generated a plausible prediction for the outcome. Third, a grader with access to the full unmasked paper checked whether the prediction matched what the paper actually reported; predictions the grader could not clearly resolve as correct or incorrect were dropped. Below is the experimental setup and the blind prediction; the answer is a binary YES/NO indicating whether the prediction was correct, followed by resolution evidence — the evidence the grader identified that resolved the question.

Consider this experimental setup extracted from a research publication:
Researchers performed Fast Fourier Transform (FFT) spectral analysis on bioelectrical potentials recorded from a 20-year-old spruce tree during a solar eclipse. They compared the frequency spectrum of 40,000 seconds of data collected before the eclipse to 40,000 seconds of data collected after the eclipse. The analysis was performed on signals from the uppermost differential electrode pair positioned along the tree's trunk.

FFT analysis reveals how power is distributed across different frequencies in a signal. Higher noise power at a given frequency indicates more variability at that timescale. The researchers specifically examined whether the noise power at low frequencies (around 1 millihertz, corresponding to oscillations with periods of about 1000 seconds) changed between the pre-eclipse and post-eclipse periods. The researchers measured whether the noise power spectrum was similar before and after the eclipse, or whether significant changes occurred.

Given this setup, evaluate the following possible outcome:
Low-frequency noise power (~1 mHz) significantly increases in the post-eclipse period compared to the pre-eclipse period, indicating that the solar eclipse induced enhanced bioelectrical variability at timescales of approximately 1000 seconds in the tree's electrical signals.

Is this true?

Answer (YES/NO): NO